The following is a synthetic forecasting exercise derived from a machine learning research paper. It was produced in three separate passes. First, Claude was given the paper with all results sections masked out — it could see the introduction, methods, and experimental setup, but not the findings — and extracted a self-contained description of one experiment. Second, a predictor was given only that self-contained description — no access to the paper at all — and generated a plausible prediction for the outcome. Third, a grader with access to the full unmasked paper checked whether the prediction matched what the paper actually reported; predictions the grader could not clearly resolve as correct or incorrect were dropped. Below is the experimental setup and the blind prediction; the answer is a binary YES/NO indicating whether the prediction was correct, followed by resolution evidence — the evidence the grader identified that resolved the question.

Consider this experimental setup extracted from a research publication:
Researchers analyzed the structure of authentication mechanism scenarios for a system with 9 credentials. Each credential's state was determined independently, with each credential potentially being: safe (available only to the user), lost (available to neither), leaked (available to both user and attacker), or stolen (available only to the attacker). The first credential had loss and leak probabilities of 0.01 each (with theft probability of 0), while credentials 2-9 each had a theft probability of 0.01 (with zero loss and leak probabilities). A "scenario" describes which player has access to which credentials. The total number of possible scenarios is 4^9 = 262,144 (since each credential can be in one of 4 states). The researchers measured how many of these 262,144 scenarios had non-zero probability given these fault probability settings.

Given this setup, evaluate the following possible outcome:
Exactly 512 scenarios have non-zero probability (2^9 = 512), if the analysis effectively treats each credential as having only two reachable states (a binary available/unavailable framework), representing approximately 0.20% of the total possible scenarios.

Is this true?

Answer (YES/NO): NO